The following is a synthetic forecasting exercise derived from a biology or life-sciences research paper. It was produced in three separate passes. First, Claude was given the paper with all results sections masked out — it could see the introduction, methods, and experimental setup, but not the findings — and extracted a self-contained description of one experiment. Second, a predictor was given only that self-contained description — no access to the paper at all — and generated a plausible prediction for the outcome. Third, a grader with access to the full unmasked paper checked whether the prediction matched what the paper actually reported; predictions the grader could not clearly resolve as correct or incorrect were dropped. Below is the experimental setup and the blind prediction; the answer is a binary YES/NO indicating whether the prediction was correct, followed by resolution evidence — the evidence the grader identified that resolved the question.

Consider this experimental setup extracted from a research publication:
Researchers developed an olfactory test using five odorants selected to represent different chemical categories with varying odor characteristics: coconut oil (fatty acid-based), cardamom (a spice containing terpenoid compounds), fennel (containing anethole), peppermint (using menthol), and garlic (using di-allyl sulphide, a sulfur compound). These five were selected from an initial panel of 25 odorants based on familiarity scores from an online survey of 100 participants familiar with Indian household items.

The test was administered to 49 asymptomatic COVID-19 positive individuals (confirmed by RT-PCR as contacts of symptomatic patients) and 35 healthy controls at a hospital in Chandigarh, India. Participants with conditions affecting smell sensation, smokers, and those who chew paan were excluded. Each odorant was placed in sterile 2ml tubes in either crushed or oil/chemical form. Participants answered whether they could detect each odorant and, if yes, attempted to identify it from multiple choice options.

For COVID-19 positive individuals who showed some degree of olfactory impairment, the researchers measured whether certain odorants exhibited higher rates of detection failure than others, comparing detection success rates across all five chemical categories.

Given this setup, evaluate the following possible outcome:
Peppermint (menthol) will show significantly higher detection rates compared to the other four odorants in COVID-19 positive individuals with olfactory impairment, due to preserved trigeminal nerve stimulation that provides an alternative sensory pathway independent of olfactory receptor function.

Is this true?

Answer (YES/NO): NO